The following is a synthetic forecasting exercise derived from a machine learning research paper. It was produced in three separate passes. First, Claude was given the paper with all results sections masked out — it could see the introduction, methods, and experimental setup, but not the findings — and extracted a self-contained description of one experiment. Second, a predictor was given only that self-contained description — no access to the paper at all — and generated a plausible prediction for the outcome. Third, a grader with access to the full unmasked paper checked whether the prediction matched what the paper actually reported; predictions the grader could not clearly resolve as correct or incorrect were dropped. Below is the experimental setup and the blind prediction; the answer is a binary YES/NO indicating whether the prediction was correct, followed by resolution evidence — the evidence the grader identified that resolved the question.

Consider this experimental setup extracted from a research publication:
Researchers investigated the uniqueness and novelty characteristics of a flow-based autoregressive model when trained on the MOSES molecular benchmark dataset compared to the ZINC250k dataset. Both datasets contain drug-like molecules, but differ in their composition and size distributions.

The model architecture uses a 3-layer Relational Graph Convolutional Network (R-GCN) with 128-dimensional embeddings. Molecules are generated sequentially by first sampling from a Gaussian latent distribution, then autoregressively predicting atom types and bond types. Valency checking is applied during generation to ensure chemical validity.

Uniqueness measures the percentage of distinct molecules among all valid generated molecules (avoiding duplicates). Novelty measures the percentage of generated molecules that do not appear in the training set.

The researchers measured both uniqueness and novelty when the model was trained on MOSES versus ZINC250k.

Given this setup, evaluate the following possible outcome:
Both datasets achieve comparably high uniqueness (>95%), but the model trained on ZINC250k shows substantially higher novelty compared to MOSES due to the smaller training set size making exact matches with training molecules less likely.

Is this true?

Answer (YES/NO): NO